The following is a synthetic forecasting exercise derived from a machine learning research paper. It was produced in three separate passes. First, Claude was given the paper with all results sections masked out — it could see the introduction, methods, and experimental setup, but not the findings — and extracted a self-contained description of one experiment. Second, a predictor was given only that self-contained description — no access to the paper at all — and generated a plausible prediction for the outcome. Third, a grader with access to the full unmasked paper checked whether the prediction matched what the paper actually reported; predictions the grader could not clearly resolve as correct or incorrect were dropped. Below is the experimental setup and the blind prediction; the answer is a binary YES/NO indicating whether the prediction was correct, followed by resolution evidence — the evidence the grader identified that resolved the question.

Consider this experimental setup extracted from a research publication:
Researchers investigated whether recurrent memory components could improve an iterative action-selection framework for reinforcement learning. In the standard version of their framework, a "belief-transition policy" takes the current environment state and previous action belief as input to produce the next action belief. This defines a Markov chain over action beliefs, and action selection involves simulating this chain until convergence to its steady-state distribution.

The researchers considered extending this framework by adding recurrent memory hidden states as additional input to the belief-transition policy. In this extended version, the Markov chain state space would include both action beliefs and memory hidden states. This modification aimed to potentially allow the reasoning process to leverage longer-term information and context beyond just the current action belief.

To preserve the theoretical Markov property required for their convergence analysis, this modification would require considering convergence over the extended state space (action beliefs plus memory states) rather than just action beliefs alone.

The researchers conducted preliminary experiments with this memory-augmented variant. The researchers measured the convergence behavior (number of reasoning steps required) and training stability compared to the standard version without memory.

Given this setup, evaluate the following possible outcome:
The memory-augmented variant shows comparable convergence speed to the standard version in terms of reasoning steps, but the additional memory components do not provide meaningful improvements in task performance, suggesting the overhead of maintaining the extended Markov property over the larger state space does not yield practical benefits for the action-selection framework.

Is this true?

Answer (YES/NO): NO